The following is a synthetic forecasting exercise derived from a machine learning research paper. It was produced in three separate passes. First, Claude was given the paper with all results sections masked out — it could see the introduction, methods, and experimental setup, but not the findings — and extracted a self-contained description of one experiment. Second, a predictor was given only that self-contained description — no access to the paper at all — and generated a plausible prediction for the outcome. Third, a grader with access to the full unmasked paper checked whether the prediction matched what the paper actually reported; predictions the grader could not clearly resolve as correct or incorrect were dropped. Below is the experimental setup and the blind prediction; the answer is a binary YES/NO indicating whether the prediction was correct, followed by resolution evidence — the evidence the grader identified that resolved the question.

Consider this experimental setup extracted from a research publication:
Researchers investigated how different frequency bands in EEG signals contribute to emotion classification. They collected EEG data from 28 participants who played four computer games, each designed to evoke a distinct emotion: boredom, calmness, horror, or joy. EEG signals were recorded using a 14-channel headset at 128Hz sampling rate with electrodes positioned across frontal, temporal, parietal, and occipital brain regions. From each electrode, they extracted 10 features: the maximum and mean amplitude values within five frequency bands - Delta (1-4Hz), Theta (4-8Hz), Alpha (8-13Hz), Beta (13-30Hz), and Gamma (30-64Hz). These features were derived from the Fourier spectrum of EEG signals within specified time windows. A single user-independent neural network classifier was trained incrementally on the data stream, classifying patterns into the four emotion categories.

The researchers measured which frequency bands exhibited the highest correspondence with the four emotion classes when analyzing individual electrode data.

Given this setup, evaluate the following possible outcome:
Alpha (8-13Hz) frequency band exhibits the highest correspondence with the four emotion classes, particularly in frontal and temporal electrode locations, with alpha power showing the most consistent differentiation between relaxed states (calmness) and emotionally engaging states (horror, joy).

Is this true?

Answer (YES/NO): NO